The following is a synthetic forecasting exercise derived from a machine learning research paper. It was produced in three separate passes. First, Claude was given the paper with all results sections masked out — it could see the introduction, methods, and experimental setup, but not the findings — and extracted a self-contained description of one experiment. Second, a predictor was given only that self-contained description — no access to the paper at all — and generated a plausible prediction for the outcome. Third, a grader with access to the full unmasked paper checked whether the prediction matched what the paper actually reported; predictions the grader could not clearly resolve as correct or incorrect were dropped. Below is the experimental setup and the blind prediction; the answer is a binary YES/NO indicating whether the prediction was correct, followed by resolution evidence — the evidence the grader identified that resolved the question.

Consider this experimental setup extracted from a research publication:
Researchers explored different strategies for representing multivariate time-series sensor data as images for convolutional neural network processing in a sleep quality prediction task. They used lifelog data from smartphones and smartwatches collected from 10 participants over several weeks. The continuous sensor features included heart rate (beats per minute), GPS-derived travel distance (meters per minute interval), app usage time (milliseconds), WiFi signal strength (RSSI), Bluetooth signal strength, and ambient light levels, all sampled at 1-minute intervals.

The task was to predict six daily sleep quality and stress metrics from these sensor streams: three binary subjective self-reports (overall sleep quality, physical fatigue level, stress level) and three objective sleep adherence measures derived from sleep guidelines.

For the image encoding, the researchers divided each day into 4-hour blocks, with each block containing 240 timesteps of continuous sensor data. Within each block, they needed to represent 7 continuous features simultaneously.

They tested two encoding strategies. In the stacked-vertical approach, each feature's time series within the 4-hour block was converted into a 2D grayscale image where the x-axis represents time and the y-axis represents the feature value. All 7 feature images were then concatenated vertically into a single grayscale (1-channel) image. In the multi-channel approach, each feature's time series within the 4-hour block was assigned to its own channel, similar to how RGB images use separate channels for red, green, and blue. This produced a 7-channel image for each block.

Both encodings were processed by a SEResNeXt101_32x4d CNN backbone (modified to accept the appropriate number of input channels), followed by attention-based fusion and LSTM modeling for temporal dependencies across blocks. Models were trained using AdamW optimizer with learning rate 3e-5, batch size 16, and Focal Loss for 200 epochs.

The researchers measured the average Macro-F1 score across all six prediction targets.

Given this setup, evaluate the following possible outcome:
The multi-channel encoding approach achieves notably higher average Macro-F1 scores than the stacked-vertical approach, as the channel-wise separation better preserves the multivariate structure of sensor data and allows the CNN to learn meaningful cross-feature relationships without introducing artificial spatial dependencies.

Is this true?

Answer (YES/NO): NO